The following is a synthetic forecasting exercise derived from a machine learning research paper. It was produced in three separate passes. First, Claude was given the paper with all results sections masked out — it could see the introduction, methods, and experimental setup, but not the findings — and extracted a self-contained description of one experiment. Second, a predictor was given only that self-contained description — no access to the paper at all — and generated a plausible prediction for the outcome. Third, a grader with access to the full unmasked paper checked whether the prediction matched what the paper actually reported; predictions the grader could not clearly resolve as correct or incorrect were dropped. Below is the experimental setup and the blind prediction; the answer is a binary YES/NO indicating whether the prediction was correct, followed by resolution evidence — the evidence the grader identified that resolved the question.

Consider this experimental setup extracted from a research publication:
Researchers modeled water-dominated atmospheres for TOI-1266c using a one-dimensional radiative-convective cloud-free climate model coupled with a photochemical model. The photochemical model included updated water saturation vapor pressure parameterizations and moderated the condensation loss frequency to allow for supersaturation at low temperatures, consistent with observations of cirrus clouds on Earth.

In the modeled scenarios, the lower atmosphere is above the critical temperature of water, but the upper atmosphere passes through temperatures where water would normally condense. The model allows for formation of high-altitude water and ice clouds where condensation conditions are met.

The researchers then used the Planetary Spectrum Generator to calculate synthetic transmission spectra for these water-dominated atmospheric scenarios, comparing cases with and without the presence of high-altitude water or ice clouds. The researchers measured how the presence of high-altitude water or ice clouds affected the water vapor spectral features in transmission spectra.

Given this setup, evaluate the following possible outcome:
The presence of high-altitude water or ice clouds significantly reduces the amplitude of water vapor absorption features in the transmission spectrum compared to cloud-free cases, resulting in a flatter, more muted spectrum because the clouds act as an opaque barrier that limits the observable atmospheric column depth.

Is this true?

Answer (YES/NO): NO